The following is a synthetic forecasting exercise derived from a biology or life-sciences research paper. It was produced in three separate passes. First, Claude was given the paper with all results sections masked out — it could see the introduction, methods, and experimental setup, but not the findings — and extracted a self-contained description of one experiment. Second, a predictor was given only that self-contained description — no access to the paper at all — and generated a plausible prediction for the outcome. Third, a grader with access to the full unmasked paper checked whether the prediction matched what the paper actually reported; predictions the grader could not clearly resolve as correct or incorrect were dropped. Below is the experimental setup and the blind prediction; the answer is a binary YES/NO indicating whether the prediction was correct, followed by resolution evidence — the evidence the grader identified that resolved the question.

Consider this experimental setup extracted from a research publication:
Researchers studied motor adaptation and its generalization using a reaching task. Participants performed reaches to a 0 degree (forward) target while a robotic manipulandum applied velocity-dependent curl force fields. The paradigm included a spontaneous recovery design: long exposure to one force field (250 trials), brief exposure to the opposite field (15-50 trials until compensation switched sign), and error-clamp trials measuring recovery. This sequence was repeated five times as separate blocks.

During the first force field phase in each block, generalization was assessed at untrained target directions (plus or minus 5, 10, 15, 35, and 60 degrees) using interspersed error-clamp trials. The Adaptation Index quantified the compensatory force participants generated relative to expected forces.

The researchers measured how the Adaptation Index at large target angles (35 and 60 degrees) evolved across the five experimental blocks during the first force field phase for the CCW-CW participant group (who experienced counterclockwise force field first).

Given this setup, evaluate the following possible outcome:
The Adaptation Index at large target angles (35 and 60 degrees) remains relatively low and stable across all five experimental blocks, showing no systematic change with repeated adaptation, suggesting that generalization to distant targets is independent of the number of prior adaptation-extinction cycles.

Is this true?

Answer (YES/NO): NO